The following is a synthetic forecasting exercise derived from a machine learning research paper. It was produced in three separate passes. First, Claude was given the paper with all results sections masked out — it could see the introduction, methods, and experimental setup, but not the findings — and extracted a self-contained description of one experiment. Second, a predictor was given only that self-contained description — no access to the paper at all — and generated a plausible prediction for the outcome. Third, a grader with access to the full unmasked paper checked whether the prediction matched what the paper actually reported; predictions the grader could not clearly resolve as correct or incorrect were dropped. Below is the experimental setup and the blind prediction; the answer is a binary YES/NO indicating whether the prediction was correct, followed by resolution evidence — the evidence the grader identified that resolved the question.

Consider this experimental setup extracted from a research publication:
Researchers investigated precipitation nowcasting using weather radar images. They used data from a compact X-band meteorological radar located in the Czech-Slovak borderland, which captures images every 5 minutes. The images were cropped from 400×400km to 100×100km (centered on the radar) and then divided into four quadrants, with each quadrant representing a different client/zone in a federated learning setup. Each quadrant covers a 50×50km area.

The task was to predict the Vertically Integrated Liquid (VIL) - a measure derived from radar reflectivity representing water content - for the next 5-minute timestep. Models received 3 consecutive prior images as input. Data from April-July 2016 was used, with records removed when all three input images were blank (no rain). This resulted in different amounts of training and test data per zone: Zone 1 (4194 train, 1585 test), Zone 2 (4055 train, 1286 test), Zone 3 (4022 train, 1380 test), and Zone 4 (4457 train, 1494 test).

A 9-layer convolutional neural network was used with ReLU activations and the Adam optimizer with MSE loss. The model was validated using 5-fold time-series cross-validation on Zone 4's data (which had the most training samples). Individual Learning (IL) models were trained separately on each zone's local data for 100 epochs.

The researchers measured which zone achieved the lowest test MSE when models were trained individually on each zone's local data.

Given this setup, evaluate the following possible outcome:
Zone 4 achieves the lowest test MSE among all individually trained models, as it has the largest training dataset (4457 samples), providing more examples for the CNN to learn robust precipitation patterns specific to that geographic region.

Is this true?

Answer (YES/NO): YES